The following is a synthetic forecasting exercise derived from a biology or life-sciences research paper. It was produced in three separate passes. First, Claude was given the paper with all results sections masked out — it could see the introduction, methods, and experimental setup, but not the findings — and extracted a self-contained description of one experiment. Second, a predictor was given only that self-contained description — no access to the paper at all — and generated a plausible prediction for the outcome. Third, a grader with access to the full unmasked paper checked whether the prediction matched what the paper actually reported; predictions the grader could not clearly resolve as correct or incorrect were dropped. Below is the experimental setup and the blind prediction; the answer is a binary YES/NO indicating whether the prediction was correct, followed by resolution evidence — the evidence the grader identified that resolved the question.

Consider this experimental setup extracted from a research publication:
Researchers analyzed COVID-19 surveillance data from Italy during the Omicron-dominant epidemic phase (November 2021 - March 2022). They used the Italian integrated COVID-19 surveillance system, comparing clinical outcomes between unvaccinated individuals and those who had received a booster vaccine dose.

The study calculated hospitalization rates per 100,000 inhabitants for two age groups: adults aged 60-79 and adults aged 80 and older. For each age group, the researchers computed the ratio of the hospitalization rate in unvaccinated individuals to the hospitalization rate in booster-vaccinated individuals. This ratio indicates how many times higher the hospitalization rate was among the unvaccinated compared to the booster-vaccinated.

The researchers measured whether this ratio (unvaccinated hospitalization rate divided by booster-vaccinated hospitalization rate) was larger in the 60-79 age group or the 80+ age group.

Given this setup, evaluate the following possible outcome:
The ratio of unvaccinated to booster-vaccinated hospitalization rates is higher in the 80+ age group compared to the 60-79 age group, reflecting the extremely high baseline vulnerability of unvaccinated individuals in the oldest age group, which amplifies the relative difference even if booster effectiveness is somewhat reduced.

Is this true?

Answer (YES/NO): YES